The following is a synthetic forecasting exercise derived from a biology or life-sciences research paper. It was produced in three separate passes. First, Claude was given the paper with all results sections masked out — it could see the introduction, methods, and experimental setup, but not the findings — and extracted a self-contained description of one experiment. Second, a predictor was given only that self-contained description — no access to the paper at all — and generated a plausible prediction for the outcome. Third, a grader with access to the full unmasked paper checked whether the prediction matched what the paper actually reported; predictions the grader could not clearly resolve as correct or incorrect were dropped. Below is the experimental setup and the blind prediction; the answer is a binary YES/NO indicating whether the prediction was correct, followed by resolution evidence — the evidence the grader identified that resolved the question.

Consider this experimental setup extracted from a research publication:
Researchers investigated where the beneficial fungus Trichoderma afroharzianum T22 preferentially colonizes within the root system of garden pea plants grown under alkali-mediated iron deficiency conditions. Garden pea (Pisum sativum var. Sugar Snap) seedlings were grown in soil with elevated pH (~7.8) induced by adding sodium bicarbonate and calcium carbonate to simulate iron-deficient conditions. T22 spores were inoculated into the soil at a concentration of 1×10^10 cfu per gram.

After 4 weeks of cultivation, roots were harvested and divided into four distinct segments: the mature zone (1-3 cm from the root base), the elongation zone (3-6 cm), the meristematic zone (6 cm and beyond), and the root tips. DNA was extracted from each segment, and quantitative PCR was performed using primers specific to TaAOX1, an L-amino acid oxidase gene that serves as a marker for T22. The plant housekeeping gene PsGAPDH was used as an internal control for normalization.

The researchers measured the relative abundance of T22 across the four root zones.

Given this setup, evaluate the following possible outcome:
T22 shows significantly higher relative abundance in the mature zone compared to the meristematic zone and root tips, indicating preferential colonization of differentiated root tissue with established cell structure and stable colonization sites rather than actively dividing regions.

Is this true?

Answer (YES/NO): NO